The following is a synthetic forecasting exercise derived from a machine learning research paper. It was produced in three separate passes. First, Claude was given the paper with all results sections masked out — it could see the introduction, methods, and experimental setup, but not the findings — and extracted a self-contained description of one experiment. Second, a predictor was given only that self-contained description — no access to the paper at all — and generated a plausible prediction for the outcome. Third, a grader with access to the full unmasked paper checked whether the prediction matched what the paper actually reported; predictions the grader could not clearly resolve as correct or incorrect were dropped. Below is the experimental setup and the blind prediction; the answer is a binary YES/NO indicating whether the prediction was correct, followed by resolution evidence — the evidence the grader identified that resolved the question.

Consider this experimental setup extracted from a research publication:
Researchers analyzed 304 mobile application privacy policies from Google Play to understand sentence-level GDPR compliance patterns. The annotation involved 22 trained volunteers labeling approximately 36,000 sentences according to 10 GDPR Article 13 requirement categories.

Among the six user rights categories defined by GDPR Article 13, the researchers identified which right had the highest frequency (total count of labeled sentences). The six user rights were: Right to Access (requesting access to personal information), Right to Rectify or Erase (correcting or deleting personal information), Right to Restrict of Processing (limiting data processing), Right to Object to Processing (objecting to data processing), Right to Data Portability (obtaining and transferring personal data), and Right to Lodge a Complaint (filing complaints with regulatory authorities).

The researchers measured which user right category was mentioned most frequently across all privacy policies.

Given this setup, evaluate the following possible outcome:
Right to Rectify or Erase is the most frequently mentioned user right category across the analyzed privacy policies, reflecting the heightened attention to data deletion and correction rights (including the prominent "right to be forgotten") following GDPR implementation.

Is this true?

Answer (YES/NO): YES